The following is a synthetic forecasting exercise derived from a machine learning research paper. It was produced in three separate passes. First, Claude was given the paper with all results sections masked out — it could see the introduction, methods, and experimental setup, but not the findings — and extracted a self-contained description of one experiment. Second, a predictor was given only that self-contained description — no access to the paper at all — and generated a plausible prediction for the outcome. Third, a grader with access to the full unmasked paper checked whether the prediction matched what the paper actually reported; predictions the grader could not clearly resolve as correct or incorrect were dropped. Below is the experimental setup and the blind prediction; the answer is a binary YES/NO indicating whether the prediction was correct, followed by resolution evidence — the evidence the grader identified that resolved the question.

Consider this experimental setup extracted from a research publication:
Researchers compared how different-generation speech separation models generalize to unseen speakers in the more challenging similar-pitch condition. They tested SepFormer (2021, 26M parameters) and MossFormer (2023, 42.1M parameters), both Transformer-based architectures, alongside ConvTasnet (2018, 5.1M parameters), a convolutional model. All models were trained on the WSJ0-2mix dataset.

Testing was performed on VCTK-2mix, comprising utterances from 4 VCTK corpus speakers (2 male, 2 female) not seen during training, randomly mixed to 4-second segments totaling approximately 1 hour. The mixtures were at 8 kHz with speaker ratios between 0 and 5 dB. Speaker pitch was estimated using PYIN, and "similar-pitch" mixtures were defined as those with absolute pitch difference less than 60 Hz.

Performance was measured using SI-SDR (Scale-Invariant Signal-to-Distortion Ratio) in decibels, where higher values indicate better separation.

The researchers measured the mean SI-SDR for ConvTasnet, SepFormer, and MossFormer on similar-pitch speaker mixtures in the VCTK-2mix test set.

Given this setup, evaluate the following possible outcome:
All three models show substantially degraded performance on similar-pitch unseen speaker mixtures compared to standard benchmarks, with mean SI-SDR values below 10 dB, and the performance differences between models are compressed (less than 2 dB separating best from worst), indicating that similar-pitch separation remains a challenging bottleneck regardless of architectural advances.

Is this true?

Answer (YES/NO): NO